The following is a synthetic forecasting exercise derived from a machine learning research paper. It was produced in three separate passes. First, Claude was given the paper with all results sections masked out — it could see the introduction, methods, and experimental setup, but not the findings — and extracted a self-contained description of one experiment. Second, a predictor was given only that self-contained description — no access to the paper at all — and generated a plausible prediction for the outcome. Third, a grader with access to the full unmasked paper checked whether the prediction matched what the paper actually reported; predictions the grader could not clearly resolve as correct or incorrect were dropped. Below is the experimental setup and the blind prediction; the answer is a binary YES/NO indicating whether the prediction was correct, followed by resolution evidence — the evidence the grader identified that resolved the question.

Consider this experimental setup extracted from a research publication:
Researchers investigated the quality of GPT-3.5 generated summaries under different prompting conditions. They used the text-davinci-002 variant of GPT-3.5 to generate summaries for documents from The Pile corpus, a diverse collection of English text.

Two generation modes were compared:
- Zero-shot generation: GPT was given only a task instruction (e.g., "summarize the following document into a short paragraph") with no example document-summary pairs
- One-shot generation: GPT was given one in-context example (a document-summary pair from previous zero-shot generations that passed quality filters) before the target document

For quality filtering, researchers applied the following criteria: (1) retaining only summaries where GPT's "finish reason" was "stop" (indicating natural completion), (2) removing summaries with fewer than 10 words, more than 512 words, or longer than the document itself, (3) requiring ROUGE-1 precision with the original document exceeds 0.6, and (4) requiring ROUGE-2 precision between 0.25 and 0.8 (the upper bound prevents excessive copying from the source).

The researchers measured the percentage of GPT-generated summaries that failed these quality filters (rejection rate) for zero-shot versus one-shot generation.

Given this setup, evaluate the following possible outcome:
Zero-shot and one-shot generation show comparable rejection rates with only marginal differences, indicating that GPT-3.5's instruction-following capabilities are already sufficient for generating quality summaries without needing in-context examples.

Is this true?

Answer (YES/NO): NO